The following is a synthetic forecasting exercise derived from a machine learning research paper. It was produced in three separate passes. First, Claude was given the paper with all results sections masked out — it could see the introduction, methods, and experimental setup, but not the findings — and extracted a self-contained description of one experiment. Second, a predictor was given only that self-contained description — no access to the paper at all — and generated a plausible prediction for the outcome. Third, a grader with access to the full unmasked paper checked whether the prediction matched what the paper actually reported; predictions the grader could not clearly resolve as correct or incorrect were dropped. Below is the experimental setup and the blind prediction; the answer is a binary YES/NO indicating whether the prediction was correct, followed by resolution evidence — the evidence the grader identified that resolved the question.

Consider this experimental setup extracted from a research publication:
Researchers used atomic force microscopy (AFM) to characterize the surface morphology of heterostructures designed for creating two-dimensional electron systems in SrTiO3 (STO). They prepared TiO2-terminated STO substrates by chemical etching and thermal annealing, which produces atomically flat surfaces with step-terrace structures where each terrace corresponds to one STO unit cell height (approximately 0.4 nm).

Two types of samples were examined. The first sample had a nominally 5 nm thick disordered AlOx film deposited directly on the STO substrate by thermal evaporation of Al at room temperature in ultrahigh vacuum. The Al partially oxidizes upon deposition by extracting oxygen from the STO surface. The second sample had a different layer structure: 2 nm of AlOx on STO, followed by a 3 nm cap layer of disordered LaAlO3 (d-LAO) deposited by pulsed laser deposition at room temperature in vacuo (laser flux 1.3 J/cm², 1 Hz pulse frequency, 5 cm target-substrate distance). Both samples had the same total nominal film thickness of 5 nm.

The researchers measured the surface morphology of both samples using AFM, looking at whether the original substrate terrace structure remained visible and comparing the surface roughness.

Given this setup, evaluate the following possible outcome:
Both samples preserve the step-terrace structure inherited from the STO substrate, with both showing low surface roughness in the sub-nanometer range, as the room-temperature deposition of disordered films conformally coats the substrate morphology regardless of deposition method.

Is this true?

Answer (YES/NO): NO